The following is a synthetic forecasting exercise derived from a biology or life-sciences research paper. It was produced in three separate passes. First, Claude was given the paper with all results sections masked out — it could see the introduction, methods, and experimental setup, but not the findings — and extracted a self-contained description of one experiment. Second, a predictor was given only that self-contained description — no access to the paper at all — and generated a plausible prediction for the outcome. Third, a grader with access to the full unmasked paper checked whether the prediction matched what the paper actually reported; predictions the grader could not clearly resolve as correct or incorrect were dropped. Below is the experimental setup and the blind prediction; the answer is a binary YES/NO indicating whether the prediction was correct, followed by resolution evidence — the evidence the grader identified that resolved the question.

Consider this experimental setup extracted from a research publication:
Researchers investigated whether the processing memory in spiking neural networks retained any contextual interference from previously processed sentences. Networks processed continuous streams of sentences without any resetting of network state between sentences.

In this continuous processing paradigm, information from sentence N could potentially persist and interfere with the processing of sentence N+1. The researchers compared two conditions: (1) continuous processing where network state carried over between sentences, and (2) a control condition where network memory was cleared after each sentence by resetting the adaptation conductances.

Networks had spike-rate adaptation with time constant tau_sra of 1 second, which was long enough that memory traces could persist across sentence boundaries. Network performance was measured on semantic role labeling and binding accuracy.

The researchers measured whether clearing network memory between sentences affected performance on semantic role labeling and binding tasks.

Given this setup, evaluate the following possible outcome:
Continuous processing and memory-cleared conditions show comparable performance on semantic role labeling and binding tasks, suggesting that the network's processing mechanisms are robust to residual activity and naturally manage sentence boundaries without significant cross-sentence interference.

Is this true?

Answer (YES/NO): NO